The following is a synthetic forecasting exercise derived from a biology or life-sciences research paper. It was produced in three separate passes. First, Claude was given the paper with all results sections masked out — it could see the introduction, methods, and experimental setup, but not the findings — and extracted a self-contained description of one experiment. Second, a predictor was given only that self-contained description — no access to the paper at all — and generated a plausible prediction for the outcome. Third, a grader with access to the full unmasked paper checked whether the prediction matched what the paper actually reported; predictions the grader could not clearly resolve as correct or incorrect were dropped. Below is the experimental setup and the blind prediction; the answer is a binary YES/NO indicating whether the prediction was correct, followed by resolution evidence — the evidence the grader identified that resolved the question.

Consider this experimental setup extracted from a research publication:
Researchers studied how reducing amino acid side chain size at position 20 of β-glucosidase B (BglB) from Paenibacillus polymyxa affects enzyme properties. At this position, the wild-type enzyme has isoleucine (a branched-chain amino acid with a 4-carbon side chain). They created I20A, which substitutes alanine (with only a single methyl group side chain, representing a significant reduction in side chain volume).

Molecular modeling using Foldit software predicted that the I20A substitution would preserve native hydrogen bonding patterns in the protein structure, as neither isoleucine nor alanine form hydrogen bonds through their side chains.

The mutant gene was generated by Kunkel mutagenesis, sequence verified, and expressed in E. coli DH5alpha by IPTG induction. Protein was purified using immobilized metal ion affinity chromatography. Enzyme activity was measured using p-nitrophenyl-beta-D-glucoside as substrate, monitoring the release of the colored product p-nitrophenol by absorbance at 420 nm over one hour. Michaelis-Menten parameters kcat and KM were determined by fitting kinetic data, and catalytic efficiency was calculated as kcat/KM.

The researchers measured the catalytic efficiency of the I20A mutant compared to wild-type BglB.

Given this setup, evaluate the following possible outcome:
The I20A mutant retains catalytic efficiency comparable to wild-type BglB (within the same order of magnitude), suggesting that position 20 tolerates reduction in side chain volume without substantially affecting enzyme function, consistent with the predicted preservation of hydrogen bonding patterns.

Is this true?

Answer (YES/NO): NO